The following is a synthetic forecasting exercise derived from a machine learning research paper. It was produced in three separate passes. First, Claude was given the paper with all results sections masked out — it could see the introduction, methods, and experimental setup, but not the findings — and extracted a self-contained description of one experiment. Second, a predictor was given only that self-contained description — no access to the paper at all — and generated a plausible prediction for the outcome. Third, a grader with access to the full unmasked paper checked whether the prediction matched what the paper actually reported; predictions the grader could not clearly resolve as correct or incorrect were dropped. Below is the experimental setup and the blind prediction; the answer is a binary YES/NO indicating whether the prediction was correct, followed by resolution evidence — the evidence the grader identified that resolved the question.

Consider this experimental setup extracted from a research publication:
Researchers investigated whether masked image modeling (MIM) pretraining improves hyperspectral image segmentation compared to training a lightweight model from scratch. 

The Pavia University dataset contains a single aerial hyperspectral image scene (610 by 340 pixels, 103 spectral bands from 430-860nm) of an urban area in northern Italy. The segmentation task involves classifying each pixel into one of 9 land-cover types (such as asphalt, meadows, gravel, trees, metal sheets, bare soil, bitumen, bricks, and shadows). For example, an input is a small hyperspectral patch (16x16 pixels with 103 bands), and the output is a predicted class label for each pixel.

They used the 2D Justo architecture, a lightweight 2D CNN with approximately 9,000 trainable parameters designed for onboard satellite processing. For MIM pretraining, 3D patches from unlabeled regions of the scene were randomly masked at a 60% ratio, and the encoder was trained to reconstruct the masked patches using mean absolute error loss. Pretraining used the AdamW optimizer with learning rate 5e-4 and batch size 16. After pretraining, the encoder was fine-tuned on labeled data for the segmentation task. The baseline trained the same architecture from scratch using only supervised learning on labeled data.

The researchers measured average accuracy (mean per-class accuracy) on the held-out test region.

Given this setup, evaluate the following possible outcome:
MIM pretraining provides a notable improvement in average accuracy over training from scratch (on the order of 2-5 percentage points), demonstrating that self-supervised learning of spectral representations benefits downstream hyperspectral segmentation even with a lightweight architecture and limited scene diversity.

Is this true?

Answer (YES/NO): YES